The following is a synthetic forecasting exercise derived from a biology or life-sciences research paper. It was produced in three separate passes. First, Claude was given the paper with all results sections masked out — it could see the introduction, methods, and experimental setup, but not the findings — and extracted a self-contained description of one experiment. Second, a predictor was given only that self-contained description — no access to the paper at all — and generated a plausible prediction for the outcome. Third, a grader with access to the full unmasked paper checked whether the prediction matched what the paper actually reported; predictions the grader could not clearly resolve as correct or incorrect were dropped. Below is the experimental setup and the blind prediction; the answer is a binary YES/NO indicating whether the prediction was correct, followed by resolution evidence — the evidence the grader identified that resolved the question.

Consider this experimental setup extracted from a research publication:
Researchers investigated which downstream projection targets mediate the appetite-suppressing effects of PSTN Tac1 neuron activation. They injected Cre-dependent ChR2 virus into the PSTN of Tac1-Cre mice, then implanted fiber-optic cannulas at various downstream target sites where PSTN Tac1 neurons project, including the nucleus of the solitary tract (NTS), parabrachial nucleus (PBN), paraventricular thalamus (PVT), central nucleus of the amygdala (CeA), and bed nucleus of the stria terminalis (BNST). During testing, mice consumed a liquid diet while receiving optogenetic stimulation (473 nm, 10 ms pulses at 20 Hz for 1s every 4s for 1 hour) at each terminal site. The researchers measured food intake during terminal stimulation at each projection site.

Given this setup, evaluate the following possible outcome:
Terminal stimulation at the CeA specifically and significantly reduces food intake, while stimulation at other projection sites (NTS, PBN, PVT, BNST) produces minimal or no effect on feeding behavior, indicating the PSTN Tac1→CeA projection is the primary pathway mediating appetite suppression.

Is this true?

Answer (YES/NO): NO